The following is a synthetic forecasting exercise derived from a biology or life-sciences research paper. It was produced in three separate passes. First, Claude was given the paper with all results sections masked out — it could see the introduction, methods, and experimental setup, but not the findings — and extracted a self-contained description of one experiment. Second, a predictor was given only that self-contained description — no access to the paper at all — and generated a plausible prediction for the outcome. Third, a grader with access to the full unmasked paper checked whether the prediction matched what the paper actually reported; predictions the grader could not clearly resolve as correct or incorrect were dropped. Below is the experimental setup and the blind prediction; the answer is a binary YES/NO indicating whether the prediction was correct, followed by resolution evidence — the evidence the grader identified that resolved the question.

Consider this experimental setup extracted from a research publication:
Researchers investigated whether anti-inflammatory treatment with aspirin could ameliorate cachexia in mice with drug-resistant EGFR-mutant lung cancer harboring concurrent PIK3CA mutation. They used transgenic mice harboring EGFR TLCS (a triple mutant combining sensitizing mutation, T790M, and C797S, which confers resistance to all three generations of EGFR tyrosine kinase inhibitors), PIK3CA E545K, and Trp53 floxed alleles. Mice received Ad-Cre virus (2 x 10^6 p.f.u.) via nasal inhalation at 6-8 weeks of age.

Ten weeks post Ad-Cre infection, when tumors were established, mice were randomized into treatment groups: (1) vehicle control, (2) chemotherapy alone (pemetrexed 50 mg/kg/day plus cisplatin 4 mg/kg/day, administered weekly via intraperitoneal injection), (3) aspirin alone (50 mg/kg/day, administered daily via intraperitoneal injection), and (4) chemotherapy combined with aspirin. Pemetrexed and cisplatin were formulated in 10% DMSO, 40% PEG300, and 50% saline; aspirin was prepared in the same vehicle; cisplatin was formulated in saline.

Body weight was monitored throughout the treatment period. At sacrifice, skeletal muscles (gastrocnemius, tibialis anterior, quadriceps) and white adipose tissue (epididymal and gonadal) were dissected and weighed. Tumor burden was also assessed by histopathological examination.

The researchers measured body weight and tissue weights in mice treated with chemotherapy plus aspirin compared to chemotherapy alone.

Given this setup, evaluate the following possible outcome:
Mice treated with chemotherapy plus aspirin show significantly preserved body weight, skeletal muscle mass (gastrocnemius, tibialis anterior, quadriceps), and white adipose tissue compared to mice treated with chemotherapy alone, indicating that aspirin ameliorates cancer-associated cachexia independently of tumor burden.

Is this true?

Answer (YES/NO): YES